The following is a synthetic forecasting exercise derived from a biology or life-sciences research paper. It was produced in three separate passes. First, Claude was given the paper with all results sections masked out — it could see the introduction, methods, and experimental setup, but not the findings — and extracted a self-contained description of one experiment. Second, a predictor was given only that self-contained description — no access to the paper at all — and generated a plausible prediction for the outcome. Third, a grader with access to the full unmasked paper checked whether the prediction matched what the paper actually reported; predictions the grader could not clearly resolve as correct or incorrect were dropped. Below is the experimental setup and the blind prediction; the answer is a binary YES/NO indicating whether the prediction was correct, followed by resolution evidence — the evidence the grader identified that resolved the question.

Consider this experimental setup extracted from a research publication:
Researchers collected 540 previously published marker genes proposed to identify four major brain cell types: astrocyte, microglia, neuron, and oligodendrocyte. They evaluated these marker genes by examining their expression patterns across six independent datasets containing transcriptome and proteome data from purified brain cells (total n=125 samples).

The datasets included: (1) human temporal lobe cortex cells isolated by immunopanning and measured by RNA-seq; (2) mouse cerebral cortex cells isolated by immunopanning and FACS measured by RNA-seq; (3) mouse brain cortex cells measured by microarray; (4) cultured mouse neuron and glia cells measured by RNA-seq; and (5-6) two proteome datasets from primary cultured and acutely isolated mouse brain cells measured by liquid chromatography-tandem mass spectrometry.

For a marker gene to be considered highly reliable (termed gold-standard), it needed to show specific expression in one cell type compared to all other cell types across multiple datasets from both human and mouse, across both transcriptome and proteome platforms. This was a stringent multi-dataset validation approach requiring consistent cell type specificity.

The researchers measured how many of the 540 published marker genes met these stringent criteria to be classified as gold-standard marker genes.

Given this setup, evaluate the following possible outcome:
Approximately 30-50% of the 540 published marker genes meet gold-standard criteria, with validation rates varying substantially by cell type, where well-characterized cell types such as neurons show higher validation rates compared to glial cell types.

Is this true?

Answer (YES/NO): NO